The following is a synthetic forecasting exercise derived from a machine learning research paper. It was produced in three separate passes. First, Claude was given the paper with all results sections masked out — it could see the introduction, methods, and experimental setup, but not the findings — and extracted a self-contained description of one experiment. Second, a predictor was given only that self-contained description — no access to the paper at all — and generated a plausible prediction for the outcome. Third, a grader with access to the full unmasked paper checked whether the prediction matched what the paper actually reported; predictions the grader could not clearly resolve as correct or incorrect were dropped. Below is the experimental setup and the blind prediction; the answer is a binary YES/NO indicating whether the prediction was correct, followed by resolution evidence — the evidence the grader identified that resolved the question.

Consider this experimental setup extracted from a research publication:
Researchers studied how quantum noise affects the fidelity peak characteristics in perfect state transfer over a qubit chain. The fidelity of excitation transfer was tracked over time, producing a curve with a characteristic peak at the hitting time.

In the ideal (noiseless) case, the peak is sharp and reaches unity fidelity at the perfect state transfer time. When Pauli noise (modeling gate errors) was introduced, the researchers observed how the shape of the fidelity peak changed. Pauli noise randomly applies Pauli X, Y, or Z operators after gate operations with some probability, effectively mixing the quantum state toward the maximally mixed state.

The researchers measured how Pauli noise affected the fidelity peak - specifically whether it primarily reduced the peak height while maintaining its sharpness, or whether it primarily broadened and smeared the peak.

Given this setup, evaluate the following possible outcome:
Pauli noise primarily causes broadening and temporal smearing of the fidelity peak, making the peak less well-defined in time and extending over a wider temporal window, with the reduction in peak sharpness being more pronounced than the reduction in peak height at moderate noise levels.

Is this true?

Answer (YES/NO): NO